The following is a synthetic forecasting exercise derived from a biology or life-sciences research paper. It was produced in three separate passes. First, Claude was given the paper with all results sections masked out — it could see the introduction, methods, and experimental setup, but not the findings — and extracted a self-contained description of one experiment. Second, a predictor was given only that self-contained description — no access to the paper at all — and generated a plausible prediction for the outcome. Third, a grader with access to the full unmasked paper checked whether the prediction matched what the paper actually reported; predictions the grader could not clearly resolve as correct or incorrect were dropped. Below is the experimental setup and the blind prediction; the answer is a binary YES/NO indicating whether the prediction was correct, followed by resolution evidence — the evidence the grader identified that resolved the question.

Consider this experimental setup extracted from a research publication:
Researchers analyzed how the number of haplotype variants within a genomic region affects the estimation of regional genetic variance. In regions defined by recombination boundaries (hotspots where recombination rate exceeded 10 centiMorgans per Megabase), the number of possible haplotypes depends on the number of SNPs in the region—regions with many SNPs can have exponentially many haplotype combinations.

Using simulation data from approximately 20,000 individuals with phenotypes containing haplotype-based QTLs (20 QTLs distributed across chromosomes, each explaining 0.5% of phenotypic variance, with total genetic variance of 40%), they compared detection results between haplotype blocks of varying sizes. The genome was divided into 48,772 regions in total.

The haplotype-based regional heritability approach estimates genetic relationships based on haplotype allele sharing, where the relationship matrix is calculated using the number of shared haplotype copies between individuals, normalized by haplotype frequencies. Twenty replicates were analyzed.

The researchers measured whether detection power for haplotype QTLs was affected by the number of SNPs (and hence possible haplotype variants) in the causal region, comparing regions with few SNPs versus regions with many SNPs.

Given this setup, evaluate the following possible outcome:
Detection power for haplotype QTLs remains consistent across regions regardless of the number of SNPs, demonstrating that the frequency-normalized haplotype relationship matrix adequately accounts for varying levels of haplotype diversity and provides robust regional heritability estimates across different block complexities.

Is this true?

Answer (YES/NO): NO